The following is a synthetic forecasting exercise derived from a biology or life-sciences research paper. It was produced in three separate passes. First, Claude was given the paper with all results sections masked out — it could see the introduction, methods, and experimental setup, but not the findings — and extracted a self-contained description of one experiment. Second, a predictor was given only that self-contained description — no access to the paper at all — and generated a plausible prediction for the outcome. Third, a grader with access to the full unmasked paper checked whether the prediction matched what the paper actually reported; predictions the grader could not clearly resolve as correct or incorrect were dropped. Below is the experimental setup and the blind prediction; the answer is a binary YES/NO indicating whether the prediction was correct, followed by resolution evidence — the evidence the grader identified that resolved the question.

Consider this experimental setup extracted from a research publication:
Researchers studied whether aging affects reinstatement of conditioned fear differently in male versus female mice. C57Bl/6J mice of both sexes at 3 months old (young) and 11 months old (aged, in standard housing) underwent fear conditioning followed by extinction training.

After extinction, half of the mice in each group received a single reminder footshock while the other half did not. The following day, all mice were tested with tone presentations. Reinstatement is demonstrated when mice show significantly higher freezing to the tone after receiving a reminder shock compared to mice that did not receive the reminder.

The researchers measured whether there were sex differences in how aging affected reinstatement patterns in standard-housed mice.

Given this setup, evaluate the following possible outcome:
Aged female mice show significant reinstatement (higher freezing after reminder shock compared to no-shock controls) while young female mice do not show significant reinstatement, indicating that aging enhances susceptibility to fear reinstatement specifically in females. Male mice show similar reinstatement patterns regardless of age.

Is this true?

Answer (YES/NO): NO